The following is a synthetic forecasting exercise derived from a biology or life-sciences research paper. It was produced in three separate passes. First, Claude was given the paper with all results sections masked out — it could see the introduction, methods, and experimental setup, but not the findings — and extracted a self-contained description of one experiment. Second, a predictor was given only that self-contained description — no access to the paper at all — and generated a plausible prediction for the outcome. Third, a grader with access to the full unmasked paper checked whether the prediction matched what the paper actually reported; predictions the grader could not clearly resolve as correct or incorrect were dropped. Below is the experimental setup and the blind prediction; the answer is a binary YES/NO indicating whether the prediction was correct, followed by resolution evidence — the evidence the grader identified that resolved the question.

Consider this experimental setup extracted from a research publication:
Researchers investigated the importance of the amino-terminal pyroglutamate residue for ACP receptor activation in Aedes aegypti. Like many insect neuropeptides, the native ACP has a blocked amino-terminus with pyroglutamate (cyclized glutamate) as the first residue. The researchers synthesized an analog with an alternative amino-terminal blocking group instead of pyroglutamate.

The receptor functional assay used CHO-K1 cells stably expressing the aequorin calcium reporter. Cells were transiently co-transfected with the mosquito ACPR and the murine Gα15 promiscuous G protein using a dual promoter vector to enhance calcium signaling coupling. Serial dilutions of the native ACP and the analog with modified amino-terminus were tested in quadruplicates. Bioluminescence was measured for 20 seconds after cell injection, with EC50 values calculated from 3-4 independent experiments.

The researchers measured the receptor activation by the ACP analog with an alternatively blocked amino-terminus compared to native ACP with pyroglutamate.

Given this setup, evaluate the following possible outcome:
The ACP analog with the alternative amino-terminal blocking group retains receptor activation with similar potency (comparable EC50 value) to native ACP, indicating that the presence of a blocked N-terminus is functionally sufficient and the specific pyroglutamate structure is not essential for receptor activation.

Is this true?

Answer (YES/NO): NO